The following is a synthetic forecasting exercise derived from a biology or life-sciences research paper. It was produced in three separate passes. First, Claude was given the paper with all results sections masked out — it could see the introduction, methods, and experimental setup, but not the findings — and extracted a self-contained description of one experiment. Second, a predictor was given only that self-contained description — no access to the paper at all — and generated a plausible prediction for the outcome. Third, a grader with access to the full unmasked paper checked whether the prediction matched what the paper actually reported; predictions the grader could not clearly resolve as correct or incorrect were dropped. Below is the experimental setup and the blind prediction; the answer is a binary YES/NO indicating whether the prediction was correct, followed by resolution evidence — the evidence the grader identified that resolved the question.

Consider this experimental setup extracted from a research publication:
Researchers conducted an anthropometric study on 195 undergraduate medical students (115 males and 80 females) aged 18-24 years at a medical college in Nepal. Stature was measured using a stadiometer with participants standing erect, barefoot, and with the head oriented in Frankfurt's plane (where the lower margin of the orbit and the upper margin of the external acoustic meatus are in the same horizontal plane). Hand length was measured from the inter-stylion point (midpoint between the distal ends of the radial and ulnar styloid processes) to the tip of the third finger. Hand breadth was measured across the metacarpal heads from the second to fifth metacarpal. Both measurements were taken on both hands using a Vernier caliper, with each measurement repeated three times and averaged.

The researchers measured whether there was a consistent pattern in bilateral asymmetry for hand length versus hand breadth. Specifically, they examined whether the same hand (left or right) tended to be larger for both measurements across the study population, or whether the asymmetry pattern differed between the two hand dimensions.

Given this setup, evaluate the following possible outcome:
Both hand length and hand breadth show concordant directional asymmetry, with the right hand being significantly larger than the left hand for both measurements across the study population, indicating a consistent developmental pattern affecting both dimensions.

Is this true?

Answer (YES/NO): NO